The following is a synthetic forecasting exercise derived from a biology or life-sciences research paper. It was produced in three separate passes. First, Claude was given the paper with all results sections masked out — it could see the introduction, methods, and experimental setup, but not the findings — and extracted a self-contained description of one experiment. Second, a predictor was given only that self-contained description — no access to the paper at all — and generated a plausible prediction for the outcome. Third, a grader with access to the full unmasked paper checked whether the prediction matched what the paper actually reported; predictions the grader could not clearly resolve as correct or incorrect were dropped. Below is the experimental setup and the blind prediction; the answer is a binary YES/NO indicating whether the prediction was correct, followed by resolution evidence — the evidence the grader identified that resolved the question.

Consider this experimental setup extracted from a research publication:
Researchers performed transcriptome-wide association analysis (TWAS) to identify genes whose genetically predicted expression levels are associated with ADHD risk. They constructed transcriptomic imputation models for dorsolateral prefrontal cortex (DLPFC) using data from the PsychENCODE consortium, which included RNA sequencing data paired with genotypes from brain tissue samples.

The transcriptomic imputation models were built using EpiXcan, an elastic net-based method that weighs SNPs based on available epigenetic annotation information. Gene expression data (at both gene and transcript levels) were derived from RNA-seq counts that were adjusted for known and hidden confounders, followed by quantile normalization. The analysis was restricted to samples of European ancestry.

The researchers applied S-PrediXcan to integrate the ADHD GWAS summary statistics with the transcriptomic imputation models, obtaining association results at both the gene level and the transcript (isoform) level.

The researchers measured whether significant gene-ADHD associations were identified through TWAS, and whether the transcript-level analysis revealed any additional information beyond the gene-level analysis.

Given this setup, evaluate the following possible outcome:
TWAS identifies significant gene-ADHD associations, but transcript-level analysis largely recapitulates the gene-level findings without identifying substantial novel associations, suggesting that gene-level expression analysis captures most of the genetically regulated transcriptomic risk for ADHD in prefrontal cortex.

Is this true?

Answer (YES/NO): NO